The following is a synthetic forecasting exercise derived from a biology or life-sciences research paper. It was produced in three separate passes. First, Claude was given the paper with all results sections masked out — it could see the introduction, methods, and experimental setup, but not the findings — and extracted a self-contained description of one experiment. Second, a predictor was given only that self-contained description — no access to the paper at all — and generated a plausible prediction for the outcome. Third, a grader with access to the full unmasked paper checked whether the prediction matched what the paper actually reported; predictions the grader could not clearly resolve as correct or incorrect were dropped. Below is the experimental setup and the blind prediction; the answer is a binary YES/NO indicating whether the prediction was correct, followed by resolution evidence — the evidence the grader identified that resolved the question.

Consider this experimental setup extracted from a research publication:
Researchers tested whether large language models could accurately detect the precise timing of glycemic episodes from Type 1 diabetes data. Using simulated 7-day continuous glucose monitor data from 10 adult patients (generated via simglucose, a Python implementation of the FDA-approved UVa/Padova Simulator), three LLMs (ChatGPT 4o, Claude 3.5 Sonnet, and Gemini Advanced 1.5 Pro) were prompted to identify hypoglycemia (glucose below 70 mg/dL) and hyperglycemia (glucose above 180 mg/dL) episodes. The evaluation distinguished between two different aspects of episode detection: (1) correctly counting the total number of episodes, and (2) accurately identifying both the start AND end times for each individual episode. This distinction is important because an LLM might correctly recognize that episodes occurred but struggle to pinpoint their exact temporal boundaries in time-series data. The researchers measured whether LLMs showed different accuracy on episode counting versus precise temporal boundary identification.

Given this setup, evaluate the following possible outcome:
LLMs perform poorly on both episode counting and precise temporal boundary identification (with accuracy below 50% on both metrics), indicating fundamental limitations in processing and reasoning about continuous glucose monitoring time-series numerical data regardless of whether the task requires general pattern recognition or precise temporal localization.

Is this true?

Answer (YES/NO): NO